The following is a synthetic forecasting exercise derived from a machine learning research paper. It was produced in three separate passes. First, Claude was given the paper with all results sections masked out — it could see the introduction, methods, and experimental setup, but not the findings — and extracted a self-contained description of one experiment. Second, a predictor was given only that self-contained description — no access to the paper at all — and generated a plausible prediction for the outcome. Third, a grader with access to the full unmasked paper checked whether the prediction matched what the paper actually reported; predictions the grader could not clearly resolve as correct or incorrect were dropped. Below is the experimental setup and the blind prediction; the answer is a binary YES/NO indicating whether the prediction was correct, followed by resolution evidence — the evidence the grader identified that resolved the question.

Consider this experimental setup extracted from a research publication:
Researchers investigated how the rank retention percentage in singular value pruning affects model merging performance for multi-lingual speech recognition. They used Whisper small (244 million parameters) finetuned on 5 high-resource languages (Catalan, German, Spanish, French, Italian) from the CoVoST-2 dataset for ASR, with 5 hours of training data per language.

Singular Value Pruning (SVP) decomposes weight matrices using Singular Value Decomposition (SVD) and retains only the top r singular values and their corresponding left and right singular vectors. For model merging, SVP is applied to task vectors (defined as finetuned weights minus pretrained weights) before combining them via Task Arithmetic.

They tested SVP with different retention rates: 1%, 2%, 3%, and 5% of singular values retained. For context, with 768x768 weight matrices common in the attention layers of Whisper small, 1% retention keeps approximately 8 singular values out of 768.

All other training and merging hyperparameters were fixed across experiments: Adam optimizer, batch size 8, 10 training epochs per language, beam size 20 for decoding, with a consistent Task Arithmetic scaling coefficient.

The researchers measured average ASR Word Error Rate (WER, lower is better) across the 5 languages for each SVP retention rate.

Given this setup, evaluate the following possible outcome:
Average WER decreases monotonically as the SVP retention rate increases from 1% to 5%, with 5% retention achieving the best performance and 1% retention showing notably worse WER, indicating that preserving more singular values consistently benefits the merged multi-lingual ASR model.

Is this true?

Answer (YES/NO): NO